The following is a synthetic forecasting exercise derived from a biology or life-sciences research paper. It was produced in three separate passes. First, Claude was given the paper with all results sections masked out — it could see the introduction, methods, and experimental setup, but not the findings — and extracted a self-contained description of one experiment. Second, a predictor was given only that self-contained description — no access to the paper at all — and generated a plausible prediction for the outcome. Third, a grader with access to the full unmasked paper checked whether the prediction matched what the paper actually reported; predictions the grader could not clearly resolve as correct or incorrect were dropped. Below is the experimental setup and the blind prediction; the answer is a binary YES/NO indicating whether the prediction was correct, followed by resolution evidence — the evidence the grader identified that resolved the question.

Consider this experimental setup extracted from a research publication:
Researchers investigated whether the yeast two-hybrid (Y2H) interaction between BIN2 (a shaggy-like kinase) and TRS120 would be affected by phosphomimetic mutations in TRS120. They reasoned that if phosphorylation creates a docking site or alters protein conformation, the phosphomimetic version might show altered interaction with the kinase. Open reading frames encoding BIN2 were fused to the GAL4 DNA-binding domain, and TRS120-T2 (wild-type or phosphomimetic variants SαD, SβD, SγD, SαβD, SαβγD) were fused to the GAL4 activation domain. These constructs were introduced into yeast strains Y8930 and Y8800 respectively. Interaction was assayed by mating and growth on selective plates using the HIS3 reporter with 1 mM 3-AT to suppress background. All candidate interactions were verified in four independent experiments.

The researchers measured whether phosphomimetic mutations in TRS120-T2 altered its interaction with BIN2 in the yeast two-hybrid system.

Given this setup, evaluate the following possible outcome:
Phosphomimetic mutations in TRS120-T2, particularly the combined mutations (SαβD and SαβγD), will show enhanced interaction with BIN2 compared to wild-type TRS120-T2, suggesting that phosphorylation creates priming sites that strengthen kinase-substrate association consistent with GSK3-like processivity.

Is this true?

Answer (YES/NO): NO